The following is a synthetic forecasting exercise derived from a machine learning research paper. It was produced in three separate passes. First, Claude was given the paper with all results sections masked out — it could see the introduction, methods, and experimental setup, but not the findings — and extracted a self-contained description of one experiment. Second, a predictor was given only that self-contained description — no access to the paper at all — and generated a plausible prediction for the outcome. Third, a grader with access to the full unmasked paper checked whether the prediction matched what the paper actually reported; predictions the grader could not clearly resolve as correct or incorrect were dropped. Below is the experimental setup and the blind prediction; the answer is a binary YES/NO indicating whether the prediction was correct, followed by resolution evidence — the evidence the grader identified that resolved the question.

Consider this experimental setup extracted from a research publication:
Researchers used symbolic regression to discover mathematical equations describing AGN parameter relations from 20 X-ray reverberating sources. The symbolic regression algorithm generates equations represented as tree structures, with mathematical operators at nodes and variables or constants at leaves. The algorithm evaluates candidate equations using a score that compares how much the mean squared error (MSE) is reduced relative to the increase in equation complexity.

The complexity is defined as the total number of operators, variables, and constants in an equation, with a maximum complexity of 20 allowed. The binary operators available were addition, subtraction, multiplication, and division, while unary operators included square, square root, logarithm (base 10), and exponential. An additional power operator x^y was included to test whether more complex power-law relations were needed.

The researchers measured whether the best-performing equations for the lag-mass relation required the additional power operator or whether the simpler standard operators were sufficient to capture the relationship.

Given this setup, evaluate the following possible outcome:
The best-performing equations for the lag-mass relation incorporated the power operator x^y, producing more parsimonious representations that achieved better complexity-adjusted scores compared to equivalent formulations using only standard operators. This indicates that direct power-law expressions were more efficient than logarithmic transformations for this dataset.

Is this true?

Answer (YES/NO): NO